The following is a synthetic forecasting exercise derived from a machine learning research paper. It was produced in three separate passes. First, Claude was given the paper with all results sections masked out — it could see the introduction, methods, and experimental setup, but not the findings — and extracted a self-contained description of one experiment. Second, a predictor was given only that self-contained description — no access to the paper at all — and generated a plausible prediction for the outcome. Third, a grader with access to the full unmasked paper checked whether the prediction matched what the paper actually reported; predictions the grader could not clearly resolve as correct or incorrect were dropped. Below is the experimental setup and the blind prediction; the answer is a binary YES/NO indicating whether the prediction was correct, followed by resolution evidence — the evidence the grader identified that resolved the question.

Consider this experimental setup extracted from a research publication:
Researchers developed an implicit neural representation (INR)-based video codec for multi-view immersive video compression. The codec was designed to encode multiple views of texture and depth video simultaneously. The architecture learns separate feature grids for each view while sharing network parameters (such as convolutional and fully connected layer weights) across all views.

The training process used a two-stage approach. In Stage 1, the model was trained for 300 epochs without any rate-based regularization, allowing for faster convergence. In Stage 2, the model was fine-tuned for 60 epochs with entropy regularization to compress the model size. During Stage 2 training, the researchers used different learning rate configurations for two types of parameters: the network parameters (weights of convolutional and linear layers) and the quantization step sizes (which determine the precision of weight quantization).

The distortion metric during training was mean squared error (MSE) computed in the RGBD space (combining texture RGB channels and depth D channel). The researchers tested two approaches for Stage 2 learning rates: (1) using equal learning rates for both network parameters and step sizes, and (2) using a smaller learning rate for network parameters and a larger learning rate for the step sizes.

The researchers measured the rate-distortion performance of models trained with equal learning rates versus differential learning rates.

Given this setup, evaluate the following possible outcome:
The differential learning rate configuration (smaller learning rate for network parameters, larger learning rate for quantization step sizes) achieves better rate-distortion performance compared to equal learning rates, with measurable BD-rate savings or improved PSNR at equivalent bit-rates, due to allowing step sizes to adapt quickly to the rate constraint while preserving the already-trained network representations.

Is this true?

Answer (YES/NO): YES